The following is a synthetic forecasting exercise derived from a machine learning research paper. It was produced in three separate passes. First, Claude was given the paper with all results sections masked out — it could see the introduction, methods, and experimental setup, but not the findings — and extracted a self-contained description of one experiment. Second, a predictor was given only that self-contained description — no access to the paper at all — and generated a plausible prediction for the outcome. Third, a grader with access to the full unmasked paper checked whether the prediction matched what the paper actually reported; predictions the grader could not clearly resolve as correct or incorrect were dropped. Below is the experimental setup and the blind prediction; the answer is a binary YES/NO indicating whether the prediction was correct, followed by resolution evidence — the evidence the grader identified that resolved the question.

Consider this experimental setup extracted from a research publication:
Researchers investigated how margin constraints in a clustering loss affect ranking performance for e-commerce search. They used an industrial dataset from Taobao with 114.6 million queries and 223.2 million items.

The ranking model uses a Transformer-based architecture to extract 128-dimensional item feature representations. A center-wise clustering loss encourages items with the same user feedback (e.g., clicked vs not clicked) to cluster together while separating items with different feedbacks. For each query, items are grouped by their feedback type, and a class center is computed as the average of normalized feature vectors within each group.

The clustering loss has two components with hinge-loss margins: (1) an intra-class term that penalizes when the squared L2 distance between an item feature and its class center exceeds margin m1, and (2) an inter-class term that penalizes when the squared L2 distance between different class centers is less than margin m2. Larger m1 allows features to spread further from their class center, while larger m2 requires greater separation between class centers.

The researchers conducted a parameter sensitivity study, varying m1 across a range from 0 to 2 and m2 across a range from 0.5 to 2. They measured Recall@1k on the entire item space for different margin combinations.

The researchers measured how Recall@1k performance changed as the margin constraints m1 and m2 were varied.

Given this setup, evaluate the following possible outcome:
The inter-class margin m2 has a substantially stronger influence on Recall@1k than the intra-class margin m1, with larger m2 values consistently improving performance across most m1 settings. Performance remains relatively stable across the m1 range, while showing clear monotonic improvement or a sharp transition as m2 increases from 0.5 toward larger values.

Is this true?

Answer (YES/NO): NO